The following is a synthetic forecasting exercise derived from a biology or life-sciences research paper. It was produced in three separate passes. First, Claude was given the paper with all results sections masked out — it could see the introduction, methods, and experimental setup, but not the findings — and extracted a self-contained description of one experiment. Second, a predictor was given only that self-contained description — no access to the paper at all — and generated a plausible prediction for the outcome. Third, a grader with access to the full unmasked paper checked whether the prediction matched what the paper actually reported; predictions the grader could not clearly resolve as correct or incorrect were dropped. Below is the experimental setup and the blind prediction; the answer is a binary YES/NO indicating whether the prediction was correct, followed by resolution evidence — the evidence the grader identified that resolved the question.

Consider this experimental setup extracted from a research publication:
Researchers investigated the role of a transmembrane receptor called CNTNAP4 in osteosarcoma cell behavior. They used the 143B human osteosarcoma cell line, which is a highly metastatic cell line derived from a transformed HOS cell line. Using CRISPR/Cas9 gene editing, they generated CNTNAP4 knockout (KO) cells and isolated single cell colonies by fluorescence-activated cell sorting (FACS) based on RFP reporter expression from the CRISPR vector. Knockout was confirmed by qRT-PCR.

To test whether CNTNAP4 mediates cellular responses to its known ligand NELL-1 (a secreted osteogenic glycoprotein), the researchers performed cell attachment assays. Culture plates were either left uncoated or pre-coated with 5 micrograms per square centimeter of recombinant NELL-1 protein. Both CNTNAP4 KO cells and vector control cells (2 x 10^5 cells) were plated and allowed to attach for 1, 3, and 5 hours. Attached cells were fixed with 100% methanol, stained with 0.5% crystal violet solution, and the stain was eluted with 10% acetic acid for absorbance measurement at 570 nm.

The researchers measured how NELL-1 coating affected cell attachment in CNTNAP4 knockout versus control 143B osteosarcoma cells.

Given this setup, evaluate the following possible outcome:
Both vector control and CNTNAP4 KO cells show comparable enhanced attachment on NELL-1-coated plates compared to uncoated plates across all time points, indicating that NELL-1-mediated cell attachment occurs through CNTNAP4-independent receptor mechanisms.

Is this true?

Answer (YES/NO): NO